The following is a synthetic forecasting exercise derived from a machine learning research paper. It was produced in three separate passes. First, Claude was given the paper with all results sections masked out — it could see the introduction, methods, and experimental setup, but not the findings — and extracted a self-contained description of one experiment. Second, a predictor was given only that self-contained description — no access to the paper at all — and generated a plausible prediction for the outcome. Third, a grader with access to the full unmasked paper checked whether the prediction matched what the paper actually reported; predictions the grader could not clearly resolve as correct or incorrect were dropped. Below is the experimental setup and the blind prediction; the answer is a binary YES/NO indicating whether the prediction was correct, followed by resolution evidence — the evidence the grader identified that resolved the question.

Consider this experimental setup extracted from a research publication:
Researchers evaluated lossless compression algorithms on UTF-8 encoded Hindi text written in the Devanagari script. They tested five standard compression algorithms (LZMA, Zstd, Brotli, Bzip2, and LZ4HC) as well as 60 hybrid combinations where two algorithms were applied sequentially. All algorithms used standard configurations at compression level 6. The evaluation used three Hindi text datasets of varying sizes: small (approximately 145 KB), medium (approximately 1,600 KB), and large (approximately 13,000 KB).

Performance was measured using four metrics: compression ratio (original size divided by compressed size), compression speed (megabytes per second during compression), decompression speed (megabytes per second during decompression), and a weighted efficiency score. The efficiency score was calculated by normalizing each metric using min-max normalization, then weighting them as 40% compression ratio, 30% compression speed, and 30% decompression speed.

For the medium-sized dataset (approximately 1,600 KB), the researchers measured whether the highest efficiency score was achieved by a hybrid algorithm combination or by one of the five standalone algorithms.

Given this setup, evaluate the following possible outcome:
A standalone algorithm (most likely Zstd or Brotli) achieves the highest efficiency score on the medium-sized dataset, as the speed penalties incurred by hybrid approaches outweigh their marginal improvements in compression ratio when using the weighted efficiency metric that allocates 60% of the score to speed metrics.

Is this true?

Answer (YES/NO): YES